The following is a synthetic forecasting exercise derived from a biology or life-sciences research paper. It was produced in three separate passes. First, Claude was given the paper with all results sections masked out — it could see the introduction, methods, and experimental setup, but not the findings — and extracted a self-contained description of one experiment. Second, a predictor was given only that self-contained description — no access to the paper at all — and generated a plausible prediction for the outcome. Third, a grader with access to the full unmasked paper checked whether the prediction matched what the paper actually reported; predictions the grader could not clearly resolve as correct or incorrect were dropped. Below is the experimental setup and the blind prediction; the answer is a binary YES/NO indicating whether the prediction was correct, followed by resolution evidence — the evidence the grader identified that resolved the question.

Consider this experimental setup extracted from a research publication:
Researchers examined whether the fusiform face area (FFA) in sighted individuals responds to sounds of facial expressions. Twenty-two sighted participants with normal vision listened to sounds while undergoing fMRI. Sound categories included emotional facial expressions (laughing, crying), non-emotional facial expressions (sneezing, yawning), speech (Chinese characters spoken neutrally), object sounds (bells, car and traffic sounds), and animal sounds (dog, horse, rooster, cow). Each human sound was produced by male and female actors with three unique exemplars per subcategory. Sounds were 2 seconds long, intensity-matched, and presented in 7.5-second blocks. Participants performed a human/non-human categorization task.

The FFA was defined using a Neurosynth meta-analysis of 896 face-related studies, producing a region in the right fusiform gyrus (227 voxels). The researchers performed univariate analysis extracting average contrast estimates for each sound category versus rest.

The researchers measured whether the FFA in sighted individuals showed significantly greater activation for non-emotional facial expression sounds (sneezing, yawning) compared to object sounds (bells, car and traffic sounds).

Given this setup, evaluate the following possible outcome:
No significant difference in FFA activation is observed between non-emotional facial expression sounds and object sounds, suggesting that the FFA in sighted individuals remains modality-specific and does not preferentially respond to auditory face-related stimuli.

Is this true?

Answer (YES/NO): YES